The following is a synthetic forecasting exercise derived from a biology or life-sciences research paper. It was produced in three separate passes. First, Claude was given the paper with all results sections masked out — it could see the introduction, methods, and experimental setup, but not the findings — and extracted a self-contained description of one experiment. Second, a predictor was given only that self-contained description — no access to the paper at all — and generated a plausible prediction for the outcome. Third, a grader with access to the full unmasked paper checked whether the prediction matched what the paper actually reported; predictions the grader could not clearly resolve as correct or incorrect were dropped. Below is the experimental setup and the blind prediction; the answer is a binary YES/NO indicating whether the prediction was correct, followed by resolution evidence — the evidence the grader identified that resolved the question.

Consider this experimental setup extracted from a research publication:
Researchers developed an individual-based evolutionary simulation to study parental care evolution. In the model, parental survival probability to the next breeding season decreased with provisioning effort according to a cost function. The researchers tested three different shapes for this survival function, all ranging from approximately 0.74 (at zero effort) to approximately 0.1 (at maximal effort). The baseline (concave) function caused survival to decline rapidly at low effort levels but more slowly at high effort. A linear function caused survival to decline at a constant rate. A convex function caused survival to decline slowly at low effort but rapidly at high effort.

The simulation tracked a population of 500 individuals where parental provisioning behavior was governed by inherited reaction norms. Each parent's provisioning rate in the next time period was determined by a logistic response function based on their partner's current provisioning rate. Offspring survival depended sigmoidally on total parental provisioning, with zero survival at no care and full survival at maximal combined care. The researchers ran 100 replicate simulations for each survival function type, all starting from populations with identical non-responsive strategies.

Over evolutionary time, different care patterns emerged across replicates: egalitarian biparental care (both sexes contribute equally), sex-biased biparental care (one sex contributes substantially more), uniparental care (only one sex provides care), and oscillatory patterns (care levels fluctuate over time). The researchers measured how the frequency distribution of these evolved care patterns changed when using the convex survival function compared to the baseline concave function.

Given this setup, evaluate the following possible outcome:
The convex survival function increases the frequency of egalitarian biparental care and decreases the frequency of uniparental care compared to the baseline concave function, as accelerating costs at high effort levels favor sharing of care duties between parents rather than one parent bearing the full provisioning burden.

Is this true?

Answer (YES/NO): NO